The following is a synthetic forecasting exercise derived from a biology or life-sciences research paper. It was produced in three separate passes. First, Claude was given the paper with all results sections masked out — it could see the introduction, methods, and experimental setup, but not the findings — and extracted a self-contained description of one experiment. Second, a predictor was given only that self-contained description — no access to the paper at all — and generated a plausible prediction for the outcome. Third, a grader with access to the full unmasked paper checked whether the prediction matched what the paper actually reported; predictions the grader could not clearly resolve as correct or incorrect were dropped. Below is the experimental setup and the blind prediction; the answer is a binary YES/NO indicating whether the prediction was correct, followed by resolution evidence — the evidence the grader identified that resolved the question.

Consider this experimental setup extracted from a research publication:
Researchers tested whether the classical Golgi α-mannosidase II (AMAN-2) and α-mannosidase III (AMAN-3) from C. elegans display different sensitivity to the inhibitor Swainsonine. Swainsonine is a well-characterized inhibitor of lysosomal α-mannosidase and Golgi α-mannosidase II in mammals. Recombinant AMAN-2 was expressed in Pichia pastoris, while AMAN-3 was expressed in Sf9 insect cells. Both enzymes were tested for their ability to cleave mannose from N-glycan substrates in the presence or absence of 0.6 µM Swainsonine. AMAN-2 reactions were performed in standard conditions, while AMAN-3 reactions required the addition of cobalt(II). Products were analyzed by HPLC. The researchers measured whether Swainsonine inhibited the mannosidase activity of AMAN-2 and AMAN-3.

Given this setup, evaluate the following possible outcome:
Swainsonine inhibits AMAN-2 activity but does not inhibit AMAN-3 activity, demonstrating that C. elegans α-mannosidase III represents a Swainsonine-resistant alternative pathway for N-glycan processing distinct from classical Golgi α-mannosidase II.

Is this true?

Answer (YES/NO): NO